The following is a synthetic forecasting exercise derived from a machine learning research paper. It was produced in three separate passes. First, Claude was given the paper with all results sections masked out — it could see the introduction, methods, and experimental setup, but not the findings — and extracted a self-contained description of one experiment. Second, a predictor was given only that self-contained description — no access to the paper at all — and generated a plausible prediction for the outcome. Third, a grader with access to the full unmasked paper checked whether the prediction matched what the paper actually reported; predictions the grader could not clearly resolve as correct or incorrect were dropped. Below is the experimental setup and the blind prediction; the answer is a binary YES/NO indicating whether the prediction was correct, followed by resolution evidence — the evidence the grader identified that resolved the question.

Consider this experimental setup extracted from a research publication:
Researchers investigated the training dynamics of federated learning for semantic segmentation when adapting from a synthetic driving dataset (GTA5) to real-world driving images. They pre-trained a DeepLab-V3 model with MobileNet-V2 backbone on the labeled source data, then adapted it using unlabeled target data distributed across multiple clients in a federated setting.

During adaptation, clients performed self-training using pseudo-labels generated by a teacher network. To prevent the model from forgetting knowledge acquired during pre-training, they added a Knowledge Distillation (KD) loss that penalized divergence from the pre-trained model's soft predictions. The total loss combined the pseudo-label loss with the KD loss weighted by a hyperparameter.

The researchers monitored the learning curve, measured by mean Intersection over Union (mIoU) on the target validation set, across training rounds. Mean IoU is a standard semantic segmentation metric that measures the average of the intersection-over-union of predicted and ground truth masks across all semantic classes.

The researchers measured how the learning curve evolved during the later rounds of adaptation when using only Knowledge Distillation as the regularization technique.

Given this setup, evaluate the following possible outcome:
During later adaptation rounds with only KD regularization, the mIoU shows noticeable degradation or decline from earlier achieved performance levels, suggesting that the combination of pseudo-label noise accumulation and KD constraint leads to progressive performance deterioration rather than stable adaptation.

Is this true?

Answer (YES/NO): NO